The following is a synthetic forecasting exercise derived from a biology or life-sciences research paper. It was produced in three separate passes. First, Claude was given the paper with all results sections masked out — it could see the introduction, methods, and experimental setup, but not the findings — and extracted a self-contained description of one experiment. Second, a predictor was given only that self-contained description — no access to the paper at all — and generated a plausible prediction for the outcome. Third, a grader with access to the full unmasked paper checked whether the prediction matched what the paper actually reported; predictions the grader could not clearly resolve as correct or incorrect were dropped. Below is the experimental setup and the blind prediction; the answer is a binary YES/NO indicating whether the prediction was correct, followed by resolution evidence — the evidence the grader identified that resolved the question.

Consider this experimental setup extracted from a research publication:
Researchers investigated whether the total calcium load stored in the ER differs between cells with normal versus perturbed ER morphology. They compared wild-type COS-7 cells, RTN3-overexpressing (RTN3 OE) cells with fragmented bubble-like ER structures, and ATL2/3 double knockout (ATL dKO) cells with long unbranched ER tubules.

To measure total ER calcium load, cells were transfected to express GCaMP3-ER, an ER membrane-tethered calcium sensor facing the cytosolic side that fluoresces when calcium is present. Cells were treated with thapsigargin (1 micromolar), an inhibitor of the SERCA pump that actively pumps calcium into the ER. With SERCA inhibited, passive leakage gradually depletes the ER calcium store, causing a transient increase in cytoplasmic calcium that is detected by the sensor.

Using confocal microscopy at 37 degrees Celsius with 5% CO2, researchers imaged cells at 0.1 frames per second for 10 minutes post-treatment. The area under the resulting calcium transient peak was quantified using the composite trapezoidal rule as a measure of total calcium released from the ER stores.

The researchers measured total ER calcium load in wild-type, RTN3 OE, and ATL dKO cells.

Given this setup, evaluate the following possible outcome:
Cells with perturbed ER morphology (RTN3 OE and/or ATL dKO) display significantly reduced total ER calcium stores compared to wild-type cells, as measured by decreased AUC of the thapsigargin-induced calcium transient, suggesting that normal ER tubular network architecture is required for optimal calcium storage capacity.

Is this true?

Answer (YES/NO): NO